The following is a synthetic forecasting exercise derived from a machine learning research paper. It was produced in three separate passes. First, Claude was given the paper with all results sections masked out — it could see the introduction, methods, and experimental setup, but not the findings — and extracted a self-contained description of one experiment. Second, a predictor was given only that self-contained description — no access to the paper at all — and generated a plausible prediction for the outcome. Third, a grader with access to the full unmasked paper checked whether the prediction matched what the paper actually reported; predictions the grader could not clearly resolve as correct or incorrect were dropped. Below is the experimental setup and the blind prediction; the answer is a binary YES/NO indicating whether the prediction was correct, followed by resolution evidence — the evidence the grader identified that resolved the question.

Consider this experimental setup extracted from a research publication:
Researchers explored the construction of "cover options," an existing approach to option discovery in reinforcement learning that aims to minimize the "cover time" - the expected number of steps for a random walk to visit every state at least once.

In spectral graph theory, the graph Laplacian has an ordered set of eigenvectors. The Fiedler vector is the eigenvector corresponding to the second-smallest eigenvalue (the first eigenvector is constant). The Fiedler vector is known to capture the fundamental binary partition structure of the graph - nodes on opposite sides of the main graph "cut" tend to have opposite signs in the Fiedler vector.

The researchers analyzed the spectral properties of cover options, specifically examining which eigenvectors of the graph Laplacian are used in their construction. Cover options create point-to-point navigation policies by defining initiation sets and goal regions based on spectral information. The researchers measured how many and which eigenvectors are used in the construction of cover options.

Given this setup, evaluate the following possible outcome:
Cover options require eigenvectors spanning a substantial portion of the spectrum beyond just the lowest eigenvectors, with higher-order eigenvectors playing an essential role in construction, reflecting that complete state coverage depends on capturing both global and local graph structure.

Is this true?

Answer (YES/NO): NO